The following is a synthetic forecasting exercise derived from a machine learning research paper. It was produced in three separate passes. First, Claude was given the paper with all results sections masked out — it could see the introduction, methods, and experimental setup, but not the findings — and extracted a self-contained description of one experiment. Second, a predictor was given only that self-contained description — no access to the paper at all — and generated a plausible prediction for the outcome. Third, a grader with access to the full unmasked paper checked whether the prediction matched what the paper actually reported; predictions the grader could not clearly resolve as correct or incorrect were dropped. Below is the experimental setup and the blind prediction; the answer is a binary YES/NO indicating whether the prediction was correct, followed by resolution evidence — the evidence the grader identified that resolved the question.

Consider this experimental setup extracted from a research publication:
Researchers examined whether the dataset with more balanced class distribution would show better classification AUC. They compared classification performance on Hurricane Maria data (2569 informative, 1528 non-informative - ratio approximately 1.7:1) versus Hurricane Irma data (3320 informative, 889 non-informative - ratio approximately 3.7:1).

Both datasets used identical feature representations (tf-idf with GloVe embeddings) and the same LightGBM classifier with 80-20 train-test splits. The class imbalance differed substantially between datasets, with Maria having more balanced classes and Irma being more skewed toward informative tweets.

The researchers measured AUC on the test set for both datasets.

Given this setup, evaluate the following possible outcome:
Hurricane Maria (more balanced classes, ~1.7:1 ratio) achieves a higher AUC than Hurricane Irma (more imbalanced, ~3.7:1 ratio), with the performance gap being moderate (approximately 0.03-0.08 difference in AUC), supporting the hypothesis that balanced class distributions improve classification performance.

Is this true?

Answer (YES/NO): NO